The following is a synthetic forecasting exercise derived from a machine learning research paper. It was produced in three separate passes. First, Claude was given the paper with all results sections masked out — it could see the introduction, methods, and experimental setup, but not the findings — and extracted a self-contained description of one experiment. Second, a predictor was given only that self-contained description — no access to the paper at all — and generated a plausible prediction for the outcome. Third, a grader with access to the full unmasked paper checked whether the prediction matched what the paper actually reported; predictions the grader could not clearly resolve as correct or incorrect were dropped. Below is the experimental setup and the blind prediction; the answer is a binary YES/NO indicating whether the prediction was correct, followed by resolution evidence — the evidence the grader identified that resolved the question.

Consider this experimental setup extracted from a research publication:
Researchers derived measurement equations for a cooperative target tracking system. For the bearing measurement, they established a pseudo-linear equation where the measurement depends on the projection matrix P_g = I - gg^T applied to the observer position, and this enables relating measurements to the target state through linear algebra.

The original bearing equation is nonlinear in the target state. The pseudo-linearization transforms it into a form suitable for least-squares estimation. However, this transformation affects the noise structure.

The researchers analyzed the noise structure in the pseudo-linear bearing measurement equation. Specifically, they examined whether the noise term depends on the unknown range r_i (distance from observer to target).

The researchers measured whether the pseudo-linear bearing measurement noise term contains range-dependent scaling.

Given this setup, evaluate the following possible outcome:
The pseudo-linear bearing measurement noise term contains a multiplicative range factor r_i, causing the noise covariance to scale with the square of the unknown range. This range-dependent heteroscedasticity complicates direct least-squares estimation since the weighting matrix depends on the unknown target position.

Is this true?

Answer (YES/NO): YES